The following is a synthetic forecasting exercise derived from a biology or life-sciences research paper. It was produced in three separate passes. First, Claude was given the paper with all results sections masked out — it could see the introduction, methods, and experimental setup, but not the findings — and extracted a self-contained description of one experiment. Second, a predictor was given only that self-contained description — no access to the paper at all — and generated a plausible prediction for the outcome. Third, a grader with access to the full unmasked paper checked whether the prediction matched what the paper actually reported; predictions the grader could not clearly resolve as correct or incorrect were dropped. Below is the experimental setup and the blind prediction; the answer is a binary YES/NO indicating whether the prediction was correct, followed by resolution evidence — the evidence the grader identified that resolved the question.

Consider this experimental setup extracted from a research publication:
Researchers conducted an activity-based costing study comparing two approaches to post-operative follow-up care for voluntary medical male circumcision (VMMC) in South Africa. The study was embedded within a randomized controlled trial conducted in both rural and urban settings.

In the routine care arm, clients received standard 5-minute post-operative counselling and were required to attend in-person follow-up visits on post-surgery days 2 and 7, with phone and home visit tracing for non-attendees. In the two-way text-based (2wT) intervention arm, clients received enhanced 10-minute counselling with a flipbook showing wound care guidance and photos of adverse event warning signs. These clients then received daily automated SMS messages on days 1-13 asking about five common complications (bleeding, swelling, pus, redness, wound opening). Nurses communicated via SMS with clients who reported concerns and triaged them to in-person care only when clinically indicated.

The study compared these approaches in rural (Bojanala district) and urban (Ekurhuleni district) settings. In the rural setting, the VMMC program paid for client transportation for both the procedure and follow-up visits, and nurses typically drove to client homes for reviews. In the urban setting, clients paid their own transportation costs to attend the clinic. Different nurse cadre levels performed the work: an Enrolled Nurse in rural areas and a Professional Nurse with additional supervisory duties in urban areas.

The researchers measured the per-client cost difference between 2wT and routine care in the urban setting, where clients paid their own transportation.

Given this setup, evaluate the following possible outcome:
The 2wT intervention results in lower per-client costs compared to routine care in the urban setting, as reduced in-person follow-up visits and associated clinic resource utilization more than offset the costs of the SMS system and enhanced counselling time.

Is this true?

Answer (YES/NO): NO